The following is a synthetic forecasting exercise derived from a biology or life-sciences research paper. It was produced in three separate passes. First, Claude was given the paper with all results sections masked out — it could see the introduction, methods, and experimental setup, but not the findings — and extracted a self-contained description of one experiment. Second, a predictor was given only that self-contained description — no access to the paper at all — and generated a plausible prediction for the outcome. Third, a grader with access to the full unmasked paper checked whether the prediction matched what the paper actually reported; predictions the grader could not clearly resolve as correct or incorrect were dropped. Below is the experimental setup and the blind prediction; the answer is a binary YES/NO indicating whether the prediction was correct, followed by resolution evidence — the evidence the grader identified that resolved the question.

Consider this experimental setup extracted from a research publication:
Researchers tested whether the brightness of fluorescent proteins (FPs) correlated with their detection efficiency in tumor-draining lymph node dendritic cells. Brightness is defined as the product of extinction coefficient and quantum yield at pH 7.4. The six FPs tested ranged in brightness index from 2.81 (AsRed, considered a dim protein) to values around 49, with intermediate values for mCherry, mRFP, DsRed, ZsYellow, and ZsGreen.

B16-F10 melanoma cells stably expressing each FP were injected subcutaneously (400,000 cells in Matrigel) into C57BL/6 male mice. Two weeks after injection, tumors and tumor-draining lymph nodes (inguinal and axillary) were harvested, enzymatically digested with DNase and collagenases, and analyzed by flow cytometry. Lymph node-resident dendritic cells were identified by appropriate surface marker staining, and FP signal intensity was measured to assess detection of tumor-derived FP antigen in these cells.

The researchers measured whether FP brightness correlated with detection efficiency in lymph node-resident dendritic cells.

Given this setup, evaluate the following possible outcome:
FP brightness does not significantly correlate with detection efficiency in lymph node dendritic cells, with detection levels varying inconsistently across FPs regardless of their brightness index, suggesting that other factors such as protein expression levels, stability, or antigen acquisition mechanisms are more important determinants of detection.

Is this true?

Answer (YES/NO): YES